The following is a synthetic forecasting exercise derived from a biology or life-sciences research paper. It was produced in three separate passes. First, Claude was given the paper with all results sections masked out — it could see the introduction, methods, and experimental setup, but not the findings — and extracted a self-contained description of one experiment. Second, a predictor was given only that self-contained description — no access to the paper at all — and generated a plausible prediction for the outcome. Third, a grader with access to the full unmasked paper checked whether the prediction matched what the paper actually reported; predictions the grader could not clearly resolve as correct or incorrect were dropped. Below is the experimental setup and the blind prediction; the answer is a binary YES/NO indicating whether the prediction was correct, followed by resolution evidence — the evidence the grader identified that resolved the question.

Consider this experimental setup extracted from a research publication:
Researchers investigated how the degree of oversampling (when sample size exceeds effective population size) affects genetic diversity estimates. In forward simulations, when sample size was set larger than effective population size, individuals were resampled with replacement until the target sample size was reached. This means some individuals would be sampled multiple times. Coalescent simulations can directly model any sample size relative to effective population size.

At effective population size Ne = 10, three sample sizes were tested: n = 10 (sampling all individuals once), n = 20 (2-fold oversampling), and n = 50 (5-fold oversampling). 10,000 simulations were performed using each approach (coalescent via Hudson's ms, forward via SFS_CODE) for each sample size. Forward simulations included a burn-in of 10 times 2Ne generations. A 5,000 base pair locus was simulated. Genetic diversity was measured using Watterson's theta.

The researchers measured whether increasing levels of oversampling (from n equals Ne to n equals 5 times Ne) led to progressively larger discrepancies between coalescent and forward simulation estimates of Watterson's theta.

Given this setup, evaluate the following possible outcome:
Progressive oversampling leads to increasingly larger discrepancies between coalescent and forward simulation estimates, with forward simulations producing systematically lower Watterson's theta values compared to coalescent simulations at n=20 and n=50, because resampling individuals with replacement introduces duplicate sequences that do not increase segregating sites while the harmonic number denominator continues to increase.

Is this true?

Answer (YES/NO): NO